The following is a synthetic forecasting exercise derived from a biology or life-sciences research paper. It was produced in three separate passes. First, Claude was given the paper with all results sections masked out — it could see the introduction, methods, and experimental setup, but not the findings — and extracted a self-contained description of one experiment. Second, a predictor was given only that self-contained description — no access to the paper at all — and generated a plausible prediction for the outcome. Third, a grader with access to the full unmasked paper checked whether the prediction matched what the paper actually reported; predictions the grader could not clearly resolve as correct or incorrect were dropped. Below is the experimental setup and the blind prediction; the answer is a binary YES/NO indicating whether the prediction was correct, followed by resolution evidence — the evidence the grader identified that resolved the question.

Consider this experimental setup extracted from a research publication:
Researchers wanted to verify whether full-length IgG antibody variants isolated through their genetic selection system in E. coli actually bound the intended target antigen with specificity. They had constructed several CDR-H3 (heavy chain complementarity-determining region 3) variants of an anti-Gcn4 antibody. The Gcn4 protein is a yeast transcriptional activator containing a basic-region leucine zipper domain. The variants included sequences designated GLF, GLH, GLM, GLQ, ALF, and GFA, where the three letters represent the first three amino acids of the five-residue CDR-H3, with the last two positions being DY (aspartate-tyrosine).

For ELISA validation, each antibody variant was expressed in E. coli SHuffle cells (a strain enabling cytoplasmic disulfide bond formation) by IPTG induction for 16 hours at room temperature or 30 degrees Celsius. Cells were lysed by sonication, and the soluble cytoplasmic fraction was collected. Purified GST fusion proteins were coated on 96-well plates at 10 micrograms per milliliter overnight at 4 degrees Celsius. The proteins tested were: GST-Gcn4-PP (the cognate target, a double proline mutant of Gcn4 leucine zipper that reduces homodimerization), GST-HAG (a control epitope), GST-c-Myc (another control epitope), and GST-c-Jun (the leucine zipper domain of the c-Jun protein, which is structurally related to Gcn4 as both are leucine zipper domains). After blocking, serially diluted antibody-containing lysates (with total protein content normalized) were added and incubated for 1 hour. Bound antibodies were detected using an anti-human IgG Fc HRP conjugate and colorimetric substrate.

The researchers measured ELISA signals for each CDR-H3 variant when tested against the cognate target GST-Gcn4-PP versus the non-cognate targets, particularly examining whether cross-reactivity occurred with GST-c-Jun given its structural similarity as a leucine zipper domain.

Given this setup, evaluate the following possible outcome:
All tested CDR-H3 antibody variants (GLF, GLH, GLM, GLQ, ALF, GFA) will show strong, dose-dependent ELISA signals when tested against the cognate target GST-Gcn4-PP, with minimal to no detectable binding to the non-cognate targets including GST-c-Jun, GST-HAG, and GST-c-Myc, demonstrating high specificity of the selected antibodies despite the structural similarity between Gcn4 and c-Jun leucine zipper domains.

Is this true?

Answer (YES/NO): NO